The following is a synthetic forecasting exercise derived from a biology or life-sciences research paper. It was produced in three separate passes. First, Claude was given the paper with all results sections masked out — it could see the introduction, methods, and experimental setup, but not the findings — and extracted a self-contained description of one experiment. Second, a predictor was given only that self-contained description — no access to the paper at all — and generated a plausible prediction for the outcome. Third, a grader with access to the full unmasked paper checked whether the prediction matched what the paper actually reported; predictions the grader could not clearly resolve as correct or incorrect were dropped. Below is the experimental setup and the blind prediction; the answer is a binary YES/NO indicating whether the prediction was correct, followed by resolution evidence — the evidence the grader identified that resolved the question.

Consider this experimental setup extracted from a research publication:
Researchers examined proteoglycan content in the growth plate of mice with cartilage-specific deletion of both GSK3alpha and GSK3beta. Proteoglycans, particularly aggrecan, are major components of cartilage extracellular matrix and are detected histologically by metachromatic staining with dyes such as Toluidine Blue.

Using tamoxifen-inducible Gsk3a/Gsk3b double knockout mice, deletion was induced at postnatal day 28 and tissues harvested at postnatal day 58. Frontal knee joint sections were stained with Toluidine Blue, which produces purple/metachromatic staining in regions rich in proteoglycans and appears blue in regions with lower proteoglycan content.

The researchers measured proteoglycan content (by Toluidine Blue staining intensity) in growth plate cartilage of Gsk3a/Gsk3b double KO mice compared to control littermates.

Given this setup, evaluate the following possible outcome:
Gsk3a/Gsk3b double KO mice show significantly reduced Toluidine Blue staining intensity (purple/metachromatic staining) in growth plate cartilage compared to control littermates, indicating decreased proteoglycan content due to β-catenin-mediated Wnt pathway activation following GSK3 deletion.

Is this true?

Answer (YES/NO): YES